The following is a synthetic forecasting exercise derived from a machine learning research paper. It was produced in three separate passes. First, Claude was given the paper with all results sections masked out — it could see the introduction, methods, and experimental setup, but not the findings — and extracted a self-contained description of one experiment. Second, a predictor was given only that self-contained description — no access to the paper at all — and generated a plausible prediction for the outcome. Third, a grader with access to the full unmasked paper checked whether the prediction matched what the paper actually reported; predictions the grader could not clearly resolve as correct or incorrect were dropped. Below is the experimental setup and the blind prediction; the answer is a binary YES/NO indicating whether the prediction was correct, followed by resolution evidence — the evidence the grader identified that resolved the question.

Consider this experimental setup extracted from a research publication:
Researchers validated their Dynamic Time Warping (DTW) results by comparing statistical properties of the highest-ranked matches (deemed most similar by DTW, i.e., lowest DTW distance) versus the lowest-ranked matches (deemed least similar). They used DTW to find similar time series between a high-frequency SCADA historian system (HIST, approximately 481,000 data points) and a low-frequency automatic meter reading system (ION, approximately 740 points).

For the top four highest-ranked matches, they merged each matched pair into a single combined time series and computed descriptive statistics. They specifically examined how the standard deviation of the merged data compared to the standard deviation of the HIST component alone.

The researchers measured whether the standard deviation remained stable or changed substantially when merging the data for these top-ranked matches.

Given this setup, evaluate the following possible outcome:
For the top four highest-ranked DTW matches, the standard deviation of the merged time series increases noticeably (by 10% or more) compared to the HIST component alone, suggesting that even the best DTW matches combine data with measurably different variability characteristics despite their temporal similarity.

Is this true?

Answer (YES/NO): NO